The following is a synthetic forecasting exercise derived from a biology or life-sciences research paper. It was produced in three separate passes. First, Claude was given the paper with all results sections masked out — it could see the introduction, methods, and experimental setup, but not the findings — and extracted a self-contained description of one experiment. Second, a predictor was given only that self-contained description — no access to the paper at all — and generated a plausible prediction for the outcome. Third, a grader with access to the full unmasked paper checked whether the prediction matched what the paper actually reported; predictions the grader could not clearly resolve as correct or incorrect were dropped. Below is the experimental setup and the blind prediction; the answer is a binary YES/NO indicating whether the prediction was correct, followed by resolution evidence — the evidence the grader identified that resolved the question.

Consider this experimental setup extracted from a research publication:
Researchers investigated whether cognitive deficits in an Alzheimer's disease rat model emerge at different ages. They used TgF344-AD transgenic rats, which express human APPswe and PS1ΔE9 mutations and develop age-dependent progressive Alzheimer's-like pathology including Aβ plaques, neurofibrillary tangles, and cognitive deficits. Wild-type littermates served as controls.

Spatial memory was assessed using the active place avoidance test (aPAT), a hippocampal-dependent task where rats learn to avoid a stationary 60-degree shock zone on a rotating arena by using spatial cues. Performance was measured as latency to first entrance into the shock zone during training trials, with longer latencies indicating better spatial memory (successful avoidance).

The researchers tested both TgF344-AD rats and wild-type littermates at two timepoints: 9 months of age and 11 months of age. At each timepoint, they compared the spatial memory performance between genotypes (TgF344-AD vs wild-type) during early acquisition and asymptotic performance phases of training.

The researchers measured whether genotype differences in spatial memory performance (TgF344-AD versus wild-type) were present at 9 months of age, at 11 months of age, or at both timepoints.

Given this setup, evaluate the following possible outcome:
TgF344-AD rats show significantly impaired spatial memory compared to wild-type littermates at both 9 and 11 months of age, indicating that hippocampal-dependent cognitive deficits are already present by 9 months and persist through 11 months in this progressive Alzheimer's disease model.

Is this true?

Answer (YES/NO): NO